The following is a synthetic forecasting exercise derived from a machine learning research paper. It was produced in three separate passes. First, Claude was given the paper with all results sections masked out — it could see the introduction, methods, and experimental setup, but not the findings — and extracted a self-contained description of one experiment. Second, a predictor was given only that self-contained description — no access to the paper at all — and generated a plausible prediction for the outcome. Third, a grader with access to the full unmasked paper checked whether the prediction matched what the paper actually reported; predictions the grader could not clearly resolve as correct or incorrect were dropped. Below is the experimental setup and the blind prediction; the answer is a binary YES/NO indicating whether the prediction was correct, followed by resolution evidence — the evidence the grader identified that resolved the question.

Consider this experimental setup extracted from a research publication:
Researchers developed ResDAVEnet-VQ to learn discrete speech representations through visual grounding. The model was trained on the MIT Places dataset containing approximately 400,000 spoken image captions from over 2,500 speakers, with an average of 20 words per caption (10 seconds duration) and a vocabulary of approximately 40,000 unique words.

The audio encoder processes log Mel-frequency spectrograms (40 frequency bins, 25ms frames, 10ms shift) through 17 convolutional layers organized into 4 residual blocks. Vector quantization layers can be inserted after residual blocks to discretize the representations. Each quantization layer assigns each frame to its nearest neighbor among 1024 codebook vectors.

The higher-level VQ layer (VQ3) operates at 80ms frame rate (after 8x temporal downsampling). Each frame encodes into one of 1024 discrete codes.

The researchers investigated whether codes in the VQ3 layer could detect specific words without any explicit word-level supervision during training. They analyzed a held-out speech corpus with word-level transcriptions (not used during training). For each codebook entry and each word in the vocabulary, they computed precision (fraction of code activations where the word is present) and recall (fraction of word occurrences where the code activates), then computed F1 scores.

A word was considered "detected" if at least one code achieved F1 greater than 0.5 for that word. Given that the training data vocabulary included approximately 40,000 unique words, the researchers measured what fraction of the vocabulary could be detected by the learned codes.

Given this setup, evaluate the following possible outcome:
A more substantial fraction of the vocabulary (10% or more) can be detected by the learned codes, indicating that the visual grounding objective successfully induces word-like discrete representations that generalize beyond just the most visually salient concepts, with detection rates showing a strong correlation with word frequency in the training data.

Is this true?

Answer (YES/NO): NO